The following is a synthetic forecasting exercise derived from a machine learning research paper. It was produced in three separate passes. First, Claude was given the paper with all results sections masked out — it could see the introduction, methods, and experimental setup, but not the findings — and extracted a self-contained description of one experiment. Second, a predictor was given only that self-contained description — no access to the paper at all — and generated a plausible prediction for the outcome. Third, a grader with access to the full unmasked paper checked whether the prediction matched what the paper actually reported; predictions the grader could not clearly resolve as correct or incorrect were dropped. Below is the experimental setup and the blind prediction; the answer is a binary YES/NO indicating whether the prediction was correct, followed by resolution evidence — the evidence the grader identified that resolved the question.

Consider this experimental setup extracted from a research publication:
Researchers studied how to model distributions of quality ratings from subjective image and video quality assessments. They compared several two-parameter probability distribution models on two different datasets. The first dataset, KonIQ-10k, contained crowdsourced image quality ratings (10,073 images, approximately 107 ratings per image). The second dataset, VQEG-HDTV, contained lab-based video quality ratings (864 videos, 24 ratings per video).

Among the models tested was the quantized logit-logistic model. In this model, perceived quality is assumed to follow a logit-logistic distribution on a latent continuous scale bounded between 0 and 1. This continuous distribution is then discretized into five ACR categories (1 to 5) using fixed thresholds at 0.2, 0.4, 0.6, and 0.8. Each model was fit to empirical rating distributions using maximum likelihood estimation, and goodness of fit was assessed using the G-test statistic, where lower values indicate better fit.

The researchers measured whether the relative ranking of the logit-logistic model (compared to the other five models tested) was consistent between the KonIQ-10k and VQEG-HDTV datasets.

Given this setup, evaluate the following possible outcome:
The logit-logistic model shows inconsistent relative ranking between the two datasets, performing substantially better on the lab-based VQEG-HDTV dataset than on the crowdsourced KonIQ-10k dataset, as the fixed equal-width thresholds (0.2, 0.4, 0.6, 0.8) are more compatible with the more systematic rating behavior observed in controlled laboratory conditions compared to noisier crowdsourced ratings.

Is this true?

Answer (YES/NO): NO